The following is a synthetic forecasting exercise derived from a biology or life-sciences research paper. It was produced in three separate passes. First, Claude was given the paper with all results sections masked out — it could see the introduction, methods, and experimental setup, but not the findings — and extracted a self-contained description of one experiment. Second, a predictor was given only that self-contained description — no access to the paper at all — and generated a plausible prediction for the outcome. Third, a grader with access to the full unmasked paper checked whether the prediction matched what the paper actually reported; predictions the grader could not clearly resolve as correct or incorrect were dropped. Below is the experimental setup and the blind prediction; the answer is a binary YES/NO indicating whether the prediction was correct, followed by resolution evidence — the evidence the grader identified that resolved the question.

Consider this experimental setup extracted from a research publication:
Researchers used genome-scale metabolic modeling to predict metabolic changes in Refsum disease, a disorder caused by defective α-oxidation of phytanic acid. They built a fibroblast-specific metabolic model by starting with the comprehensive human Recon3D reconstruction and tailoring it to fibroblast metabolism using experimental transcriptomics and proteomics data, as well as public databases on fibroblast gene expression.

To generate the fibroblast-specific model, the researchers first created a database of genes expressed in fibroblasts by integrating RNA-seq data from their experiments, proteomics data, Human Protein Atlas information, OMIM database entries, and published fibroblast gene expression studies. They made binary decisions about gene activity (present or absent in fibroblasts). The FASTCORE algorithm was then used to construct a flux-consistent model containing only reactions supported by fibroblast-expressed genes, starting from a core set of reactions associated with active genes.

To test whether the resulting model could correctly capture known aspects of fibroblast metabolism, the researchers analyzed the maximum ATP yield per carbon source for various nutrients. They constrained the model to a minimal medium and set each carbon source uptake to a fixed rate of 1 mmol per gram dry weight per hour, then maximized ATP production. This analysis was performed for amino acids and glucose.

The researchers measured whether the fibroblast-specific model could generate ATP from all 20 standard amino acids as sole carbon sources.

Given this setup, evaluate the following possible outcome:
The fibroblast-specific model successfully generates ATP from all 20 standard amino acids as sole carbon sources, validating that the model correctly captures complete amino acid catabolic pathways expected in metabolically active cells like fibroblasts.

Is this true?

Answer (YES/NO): NO